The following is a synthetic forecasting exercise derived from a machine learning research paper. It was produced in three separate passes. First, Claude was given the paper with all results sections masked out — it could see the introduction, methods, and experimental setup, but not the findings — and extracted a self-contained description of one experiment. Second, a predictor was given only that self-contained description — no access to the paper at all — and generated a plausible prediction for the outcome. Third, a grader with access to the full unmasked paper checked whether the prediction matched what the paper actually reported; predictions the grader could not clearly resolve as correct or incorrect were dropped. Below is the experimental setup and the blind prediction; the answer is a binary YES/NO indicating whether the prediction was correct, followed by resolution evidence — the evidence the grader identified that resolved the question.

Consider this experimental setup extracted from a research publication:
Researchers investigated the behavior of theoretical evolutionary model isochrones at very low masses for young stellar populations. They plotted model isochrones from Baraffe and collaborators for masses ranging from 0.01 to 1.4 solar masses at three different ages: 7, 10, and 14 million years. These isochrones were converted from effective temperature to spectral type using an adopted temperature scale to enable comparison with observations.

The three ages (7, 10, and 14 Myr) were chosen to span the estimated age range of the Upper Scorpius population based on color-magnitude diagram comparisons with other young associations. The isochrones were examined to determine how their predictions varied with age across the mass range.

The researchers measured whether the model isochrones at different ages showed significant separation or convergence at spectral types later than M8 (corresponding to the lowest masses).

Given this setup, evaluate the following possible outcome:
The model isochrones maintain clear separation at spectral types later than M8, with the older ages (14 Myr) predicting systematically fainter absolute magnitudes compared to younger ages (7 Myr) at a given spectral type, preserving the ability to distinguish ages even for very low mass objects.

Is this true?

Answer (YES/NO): NO